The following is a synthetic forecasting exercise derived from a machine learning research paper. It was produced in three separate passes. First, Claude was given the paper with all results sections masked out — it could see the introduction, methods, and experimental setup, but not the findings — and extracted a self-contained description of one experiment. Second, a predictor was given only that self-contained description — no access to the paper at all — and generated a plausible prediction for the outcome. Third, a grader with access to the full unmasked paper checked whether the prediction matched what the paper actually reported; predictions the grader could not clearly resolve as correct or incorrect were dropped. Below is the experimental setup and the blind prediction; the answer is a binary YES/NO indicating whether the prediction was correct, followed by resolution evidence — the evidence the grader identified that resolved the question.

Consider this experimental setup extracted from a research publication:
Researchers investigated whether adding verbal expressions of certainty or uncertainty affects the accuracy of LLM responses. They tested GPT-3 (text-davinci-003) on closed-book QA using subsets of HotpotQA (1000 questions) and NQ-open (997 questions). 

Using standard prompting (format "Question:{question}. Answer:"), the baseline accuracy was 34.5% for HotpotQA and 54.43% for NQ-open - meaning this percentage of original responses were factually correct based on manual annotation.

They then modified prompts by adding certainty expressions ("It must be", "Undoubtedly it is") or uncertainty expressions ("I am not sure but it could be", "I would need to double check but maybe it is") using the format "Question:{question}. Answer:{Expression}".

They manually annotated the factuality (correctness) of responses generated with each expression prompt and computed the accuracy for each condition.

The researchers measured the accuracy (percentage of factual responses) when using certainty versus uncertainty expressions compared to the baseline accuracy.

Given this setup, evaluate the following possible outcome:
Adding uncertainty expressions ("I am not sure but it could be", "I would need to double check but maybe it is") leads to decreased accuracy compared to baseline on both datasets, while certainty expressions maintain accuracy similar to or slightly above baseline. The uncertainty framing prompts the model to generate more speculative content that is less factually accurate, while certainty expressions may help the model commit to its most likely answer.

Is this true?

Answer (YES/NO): NO